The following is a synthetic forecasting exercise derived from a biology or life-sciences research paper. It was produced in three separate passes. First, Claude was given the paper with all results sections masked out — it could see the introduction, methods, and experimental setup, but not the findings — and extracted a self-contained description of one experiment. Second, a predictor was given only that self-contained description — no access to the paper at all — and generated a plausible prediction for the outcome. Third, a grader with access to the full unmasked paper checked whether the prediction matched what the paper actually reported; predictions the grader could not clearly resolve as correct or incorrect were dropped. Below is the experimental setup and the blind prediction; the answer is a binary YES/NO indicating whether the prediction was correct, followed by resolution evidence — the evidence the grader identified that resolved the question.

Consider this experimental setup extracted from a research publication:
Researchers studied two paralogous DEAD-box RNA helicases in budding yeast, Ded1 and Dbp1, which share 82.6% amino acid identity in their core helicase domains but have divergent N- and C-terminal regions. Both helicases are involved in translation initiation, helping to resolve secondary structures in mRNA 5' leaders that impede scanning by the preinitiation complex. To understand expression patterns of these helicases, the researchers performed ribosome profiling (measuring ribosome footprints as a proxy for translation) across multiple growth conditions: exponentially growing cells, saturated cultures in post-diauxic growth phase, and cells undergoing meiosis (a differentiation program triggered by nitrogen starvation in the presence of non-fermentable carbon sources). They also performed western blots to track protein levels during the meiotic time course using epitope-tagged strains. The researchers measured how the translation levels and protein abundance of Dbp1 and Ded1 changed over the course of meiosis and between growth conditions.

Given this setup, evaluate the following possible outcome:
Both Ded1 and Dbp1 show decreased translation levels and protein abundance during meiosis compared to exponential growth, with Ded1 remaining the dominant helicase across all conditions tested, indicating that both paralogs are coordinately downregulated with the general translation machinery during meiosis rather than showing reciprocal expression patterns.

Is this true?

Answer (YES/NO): NO